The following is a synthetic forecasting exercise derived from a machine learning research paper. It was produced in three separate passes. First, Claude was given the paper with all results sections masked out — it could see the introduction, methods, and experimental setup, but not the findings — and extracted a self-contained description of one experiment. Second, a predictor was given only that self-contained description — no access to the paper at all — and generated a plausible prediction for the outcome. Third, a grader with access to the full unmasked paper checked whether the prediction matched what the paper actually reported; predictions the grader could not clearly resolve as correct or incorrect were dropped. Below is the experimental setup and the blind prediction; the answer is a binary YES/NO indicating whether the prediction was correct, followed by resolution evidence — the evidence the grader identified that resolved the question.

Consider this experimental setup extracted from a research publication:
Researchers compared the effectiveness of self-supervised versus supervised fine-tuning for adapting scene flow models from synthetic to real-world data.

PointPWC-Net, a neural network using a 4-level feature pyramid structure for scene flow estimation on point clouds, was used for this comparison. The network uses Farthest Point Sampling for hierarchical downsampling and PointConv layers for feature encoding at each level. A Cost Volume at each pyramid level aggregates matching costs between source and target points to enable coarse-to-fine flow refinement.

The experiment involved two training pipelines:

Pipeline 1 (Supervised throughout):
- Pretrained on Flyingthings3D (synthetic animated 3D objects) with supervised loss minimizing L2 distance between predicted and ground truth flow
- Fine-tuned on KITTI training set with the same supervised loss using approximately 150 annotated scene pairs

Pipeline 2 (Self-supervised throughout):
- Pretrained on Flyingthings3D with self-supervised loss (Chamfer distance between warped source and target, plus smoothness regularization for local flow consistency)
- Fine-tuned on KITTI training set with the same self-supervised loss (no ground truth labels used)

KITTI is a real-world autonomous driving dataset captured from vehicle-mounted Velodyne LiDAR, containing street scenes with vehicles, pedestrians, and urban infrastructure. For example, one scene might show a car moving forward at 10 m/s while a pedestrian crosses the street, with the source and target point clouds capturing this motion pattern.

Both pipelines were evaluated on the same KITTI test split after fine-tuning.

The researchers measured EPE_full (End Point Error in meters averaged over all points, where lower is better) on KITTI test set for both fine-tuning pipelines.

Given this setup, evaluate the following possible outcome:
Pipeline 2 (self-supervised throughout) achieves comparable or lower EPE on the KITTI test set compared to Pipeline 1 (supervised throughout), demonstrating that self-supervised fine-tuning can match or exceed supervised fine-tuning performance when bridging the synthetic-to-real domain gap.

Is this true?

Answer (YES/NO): NO